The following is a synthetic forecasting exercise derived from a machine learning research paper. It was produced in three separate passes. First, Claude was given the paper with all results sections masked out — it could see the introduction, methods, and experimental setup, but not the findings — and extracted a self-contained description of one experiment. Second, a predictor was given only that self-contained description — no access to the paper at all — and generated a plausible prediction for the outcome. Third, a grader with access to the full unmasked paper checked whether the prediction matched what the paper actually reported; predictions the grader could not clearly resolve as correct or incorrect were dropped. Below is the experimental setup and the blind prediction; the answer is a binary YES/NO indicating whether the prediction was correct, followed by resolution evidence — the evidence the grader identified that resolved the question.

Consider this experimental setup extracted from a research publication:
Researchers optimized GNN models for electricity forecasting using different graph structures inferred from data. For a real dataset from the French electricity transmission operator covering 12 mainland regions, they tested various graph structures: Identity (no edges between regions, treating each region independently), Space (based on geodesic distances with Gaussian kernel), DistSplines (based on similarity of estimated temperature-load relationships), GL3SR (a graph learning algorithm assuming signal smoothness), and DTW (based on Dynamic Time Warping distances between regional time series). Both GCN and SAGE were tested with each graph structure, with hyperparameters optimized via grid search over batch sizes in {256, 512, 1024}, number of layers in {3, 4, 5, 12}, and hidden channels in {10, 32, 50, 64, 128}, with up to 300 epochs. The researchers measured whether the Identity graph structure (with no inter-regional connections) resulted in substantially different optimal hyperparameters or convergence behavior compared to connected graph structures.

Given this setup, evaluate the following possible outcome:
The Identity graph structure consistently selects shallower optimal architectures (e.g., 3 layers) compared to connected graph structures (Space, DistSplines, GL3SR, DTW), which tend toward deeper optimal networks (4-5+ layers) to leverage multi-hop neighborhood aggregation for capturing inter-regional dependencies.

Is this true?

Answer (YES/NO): NO